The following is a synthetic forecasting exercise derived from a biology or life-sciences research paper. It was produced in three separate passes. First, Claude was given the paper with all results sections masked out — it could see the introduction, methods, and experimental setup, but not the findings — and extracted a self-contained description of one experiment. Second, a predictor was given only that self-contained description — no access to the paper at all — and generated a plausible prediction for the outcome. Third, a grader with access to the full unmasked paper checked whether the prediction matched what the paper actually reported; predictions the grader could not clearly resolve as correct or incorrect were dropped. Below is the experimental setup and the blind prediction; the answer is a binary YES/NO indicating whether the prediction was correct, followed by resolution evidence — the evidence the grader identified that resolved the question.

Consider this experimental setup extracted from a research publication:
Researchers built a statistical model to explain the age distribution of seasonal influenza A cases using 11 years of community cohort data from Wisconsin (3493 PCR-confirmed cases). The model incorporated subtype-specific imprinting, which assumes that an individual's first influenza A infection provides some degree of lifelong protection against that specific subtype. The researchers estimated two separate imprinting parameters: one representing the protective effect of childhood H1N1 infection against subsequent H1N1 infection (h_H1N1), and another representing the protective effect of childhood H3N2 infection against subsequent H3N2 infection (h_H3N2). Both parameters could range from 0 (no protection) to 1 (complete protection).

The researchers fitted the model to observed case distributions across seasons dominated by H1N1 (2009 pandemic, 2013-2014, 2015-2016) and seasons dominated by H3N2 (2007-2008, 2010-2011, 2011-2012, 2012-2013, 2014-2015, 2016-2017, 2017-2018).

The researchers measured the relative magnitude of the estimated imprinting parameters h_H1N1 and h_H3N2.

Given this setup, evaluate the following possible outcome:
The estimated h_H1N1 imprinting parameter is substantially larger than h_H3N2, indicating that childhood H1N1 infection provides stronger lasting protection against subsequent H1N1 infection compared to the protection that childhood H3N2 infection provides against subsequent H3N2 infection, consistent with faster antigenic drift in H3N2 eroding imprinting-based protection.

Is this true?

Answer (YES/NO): YES